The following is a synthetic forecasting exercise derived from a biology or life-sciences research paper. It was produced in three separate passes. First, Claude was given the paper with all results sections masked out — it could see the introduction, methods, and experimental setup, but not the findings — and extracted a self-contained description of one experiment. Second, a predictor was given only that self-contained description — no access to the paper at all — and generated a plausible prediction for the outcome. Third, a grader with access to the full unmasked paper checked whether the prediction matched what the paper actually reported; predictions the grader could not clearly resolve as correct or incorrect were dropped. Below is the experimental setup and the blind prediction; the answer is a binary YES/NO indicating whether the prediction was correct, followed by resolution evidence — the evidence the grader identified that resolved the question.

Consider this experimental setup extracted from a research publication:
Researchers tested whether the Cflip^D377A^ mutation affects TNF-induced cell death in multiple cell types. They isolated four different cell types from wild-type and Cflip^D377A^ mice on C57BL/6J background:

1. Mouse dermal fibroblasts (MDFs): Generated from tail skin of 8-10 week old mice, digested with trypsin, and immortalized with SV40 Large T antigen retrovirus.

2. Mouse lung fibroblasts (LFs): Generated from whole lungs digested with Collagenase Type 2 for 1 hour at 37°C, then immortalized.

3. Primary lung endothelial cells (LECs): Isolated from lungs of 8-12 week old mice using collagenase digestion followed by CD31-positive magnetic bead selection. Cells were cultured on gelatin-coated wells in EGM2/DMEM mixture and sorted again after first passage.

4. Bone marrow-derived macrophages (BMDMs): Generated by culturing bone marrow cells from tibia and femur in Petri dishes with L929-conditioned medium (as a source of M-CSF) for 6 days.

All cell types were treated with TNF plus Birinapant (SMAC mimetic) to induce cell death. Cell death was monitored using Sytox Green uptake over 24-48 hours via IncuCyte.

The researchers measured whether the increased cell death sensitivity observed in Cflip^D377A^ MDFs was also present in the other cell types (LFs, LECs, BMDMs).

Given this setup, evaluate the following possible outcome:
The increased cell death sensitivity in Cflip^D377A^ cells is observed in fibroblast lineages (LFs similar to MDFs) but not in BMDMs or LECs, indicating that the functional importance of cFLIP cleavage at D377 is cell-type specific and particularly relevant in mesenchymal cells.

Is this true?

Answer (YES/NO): NO